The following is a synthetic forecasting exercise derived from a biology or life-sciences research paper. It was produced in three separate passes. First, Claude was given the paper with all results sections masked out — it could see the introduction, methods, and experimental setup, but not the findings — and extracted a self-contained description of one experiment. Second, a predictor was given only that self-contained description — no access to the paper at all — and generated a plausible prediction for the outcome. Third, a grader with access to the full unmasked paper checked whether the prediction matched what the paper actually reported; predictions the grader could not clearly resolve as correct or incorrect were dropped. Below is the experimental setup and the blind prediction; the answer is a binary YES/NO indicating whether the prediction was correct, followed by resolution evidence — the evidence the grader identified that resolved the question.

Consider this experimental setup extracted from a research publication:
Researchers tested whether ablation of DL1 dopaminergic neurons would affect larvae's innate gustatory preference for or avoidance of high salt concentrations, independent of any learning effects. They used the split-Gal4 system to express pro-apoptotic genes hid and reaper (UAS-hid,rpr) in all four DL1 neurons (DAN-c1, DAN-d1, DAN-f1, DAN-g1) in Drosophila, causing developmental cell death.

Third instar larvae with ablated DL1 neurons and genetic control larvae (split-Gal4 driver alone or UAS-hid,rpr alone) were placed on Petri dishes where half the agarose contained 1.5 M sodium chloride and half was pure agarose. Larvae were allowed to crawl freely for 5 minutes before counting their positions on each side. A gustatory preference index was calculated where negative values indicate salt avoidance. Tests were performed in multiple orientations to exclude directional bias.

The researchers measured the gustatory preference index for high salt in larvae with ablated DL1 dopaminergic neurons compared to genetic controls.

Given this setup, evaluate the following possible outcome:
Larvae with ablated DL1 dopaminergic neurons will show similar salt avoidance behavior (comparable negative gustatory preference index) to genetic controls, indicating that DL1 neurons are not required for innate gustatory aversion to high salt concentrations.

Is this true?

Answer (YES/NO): YES